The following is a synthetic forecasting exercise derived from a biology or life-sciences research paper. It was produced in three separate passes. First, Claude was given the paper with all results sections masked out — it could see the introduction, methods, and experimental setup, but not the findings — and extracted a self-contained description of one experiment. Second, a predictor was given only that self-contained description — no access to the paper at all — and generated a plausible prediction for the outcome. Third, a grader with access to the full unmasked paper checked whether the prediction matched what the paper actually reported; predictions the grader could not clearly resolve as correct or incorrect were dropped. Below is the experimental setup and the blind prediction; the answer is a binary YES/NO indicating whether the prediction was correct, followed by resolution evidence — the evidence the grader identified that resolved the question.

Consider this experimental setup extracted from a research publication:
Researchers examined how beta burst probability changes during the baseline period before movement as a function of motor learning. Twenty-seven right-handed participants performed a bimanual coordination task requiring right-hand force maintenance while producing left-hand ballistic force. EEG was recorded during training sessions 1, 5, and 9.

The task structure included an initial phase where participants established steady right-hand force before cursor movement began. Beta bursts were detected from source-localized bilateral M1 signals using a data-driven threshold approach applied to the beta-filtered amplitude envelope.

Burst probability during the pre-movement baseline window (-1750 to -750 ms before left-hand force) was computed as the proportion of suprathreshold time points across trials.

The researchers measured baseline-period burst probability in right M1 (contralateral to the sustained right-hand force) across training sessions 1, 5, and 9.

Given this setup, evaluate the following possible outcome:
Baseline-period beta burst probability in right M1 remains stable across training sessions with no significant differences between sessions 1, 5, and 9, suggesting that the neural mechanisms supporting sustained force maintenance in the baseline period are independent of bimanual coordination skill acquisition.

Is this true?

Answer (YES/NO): YES